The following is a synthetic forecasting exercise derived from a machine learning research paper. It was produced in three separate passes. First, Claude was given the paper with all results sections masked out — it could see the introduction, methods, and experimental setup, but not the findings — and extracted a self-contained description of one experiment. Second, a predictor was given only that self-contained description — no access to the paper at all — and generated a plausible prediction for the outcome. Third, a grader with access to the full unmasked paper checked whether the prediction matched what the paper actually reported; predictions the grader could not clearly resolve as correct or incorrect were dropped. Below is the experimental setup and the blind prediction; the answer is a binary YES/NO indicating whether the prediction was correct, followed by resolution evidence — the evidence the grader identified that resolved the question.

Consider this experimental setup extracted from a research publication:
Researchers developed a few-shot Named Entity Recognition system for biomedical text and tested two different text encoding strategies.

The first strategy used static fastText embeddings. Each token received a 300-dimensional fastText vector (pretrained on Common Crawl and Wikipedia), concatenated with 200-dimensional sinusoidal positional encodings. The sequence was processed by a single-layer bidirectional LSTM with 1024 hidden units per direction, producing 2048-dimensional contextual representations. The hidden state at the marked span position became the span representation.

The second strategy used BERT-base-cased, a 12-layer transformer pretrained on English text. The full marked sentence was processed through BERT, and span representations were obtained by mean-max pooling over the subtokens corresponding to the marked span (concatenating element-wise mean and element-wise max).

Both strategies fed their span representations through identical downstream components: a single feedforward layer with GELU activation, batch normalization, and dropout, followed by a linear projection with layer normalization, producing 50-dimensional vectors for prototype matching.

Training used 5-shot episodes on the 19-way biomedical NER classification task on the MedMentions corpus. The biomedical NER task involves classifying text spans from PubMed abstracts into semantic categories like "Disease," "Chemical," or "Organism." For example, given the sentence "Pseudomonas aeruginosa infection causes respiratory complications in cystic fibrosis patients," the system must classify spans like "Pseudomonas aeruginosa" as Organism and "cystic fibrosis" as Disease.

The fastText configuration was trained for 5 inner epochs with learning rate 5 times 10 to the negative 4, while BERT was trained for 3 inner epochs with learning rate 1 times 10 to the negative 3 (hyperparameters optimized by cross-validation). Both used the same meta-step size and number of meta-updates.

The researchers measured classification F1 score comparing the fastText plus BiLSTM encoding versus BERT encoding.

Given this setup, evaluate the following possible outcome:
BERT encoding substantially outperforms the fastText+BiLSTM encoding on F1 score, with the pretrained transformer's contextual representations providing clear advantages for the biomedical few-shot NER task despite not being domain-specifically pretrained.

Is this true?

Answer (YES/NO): NO